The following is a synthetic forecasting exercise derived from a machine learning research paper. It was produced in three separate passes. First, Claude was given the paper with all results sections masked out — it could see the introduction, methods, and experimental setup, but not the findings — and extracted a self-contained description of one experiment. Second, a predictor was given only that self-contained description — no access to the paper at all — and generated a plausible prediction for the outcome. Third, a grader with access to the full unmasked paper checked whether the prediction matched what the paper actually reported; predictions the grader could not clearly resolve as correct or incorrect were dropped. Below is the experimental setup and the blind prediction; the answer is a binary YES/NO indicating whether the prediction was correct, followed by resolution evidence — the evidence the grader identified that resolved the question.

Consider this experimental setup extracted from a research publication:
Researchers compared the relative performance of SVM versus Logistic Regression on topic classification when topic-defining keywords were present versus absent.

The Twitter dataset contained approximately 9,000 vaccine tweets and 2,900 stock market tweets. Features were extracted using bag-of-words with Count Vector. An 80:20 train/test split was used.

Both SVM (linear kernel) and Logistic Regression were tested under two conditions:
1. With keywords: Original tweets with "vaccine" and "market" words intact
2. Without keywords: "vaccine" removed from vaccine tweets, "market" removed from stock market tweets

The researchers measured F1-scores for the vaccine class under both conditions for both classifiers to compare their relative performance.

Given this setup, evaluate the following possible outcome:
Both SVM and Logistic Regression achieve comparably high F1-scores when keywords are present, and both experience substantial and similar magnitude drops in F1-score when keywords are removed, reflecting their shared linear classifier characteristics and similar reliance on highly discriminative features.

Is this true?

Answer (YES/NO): YES